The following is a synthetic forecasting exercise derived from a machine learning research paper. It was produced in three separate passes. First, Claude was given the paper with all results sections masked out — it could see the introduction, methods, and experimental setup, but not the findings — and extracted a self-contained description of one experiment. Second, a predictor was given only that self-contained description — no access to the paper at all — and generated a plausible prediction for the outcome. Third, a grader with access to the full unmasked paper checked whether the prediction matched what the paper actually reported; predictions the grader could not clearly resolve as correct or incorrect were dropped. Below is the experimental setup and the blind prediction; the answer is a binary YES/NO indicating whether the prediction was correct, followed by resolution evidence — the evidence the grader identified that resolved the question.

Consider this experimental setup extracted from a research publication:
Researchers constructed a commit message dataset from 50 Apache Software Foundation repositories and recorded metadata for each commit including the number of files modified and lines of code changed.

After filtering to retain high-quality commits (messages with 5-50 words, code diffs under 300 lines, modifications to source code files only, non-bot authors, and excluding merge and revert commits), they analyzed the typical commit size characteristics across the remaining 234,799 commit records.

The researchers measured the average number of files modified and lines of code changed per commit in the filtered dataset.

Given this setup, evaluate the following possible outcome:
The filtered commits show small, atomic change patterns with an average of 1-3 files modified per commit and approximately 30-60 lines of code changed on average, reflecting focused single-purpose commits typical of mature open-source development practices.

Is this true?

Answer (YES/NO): NO